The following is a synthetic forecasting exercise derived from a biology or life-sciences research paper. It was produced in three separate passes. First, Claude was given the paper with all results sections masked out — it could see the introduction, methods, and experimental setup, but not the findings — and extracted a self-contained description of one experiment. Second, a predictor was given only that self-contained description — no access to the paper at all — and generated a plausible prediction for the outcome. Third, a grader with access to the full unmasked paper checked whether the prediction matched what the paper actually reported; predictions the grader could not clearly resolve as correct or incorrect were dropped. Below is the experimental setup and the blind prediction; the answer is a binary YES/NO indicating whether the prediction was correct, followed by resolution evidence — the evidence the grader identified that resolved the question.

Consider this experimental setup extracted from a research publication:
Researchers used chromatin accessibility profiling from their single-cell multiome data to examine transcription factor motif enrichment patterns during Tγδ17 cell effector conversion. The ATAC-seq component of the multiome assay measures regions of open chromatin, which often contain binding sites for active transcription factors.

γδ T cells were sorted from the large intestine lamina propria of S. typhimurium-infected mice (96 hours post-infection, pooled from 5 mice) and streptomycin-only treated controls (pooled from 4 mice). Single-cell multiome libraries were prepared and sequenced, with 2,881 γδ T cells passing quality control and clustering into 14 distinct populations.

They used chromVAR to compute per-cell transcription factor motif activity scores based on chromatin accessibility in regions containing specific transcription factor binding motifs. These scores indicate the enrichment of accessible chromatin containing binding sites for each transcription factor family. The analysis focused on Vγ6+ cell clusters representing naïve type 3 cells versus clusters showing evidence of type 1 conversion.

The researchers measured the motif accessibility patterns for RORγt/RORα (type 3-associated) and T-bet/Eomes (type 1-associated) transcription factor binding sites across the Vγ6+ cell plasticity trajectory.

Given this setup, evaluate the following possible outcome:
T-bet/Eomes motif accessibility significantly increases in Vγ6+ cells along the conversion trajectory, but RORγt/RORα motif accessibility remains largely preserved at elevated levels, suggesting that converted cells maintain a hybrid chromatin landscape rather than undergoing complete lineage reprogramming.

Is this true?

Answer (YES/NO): NO